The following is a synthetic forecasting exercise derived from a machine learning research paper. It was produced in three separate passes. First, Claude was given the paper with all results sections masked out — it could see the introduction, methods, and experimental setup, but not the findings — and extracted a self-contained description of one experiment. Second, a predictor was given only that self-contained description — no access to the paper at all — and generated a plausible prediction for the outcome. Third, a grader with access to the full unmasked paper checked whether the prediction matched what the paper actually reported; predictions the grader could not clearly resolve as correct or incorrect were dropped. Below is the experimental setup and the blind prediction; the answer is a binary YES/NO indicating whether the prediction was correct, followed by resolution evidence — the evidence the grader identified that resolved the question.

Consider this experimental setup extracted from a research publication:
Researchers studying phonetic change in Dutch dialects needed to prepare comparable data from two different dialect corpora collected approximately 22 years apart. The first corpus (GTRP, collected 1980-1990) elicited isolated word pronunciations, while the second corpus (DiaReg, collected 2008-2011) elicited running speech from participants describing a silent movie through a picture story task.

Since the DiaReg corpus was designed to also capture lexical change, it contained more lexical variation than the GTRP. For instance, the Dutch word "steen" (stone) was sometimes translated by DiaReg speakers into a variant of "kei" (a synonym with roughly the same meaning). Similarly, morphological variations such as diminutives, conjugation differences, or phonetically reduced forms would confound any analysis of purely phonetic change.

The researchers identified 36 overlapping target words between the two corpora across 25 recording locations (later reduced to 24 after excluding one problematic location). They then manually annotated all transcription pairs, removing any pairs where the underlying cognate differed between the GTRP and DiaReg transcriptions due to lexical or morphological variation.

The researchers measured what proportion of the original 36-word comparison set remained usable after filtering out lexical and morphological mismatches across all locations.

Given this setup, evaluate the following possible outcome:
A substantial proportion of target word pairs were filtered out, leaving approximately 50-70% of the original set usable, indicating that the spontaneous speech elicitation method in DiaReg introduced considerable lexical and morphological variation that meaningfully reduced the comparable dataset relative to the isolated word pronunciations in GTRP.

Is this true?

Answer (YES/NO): YES